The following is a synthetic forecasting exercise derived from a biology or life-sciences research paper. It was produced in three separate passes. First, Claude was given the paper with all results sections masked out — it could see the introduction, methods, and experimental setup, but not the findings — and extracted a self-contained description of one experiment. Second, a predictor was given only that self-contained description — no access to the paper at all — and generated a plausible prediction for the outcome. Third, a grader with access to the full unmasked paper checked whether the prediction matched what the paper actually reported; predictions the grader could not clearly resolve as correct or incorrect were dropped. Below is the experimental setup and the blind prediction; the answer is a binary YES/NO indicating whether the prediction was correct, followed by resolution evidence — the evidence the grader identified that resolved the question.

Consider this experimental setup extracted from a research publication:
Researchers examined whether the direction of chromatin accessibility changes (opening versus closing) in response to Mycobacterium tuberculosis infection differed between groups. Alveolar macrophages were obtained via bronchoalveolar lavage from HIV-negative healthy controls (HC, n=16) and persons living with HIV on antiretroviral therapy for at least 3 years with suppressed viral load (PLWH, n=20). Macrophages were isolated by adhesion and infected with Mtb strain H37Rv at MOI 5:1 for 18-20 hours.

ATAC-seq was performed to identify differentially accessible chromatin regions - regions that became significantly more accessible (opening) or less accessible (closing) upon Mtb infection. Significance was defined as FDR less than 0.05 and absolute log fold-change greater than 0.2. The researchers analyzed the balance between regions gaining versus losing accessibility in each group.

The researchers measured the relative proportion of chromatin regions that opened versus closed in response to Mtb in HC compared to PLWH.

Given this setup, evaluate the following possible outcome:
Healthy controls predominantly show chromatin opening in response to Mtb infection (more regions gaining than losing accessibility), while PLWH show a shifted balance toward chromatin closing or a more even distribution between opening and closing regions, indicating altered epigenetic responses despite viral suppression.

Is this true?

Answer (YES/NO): NO